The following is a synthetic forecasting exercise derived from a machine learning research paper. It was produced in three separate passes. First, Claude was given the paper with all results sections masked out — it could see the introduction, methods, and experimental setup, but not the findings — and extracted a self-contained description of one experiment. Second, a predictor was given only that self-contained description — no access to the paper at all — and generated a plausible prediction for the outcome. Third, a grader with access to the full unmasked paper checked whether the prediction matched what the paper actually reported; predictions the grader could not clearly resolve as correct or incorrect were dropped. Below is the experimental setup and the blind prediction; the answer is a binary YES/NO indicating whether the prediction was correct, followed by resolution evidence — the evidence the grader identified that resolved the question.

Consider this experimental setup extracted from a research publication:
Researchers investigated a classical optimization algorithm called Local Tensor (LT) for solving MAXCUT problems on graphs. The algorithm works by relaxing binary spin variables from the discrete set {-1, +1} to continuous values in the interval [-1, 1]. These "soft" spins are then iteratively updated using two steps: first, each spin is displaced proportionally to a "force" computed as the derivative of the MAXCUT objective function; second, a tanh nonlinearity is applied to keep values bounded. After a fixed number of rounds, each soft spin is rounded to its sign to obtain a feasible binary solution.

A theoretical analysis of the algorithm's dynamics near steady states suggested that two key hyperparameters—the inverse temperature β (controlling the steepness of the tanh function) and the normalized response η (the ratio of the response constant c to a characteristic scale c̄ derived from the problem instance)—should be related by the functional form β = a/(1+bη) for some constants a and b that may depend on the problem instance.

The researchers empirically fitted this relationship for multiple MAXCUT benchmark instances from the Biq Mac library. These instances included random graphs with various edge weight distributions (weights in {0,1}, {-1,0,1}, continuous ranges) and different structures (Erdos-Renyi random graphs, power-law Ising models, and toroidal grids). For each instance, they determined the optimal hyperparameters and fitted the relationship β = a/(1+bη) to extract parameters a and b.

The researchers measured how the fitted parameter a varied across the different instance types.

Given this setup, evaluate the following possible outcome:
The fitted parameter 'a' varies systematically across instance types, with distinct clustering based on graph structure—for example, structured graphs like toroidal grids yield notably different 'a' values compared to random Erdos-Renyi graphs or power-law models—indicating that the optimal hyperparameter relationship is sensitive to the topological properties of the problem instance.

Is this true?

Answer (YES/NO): NO